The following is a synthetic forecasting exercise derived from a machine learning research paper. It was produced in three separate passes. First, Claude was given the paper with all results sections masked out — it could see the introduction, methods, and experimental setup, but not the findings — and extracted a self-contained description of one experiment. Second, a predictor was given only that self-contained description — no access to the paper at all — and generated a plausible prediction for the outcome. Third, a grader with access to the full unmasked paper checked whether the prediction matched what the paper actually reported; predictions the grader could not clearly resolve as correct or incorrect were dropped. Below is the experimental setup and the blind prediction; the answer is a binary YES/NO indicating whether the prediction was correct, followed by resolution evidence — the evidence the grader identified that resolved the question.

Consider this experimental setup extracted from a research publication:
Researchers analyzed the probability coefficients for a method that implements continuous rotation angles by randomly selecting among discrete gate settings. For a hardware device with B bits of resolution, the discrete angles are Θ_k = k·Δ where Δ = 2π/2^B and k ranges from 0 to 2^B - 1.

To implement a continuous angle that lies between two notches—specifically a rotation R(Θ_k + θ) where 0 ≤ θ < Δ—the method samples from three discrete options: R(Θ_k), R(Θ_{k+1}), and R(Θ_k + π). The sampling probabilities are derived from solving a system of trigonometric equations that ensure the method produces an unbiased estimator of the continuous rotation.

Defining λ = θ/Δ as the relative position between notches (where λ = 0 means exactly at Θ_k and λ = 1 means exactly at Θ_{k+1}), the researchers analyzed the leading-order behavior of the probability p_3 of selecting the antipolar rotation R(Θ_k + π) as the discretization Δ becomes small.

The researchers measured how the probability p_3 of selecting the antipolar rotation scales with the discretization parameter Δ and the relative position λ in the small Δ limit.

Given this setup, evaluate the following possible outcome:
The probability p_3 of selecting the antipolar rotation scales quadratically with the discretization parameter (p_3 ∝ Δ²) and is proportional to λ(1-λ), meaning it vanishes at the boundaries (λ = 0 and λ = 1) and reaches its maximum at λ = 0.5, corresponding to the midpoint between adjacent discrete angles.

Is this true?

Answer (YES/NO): YES